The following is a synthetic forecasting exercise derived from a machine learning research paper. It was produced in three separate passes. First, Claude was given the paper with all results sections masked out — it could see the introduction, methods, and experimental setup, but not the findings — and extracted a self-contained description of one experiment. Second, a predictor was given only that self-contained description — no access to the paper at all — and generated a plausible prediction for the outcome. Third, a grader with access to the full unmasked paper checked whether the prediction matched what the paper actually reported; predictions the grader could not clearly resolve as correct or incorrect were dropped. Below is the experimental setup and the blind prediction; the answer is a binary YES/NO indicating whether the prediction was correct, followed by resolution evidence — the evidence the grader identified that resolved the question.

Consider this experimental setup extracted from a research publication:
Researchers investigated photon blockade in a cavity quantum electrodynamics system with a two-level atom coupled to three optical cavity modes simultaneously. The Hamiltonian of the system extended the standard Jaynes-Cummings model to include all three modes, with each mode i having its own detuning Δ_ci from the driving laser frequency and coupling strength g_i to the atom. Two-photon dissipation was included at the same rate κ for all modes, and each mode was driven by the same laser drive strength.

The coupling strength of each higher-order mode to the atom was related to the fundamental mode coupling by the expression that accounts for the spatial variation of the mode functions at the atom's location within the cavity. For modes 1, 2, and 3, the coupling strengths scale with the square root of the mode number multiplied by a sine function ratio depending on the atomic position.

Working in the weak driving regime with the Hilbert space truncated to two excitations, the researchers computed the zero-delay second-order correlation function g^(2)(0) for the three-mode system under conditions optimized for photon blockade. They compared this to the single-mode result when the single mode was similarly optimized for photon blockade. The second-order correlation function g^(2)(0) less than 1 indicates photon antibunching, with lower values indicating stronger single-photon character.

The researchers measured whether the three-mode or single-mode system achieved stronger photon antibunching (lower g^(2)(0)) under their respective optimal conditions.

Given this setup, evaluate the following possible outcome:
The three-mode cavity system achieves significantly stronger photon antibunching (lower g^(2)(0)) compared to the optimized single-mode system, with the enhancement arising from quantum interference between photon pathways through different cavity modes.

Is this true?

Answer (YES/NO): NO